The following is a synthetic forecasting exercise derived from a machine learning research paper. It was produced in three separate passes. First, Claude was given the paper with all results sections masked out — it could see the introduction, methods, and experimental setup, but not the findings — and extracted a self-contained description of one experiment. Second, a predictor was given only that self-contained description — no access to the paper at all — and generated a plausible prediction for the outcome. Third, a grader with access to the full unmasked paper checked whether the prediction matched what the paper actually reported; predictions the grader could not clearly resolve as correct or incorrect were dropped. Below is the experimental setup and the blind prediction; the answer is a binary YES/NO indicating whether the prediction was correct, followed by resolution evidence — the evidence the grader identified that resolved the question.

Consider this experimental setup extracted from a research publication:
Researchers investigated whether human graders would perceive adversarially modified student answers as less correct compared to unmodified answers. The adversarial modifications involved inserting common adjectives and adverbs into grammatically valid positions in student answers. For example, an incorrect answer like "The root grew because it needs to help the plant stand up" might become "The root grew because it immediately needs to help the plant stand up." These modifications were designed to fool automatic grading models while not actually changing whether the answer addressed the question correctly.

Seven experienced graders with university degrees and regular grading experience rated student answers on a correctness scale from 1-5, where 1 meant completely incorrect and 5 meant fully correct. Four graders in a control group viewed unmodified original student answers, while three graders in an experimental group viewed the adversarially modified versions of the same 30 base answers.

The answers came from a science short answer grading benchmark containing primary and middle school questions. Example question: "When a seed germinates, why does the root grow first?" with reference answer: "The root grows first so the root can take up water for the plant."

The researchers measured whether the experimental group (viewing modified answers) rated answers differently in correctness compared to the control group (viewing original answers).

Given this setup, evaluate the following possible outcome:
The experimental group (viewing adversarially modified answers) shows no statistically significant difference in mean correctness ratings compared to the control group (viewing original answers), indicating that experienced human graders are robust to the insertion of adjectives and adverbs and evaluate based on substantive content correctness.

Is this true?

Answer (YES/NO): NO